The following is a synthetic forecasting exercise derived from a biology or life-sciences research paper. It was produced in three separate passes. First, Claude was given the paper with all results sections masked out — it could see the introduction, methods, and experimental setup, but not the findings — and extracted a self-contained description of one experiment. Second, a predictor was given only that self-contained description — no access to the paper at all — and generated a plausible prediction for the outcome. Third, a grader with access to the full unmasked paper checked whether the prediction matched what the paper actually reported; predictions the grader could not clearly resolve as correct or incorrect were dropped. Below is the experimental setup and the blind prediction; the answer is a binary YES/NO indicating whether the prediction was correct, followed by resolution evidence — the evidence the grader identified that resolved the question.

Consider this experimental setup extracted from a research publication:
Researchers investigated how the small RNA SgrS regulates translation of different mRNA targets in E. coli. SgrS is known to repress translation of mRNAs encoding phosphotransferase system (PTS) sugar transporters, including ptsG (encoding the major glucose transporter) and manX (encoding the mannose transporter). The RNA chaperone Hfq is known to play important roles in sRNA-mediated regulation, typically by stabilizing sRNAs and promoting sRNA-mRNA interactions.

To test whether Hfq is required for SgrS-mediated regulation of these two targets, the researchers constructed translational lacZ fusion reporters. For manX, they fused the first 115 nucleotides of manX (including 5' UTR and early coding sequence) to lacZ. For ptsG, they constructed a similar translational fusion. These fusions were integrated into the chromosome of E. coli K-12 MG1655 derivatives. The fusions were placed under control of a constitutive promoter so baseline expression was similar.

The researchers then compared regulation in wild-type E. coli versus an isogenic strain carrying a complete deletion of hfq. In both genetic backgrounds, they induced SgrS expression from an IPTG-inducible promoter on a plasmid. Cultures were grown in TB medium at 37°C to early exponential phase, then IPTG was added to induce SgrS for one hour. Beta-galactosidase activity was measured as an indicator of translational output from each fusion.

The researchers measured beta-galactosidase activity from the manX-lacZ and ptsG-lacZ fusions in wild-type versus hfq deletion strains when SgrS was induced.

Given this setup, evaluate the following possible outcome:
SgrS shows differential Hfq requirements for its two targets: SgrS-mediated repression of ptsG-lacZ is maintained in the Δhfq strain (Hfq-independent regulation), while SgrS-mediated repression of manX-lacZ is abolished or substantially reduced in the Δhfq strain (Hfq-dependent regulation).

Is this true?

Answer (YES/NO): YES